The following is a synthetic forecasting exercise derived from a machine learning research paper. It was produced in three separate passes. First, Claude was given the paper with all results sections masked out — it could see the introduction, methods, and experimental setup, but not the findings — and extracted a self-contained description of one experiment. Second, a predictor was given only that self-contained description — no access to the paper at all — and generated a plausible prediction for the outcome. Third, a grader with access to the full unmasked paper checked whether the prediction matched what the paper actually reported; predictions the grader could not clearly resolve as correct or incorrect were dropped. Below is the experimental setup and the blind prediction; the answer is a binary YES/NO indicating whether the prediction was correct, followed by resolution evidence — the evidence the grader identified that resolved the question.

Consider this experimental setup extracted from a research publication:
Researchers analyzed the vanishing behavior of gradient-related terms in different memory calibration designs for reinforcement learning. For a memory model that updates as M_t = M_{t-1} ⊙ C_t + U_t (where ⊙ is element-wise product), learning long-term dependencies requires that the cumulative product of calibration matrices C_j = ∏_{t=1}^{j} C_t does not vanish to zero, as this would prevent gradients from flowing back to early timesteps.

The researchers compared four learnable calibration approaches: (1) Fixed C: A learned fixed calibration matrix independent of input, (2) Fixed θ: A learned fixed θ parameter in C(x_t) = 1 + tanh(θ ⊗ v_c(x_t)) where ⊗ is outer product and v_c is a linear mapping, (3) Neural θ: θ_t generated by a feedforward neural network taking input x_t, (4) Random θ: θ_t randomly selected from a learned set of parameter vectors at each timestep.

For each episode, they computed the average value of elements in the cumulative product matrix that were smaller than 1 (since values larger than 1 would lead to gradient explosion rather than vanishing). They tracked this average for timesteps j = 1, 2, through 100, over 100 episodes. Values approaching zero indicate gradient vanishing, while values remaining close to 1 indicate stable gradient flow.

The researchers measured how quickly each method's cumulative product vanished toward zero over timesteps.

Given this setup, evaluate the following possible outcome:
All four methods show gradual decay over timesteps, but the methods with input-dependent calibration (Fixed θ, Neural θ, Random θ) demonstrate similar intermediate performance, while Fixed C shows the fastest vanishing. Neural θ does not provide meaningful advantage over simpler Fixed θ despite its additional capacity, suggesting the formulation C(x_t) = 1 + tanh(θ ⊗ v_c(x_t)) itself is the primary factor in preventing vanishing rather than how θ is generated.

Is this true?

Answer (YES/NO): NO